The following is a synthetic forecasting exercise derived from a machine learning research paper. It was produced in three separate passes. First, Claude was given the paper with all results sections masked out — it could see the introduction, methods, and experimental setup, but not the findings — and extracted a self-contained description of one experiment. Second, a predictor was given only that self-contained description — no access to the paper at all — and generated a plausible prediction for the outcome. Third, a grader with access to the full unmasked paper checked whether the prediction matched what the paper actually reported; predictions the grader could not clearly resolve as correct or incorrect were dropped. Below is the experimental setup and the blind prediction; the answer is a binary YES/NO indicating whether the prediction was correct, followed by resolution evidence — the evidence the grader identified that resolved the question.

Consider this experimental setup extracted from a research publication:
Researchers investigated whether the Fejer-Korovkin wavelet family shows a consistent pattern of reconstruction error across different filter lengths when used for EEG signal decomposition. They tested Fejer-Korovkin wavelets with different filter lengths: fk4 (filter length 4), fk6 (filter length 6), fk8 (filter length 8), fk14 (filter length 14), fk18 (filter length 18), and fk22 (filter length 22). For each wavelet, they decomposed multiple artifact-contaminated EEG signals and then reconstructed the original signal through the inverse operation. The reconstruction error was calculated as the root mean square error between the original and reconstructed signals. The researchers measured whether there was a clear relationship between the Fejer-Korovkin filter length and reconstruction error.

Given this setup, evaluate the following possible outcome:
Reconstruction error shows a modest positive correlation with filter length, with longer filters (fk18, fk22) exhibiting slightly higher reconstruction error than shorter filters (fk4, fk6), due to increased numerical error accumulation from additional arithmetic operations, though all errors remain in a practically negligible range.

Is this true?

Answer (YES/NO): NO